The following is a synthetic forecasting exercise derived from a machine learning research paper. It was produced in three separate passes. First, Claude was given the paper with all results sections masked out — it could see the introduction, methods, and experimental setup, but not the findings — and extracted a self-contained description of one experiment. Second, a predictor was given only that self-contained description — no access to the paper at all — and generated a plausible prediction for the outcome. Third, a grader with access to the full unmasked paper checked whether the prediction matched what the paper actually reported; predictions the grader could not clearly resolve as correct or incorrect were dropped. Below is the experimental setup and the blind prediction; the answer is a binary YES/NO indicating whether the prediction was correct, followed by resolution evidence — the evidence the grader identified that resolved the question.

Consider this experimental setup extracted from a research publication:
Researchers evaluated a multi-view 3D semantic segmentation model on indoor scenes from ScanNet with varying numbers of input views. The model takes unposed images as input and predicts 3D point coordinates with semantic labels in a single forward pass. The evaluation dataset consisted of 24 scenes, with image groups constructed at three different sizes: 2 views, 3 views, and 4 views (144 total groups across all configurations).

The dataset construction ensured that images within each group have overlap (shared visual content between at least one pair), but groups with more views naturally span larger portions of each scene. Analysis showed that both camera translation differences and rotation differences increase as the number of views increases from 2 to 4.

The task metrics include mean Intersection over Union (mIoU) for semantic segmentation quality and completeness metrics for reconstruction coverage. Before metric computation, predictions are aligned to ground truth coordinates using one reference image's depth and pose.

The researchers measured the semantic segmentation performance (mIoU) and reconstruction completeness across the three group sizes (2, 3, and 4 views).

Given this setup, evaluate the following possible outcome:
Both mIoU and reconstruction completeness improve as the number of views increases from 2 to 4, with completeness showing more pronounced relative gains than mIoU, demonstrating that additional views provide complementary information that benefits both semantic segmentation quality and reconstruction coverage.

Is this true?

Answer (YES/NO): NO